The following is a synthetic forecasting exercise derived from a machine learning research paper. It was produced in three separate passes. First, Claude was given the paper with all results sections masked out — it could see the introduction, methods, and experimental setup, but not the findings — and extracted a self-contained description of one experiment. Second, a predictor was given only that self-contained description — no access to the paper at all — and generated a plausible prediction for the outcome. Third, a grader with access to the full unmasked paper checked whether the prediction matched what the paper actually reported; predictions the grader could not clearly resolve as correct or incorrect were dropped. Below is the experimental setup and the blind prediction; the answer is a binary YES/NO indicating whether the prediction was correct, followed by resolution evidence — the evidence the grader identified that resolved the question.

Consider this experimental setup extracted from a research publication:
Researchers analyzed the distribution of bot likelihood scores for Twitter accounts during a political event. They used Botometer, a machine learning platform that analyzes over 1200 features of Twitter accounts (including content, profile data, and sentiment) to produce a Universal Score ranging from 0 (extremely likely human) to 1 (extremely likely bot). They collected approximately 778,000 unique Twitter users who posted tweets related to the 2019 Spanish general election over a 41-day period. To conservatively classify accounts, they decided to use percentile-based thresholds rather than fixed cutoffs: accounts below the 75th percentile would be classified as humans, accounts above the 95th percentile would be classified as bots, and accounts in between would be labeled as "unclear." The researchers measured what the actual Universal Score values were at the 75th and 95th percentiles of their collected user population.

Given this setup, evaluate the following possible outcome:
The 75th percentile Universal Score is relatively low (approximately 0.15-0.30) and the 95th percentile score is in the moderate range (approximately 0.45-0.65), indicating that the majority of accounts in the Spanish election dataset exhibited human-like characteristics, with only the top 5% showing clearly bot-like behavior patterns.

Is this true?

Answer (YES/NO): NO